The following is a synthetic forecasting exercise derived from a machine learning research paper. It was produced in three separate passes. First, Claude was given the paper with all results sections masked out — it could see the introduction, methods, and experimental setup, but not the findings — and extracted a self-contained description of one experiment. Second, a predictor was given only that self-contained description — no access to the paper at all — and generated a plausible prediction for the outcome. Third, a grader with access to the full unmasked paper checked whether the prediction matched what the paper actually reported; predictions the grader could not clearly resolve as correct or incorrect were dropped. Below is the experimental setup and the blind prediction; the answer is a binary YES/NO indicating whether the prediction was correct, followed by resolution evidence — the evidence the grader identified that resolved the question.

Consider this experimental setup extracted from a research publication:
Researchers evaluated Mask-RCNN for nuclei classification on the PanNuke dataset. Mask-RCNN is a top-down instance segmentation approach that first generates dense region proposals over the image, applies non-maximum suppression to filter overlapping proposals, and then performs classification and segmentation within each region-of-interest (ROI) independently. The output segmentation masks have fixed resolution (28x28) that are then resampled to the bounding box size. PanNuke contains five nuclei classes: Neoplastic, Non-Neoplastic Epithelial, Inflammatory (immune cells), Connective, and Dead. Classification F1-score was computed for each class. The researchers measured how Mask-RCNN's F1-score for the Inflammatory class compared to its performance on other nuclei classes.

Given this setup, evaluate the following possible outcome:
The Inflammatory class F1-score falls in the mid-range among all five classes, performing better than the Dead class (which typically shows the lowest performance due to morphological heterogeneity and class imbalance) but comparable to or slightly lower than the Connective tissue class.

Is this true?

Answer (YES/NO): NO